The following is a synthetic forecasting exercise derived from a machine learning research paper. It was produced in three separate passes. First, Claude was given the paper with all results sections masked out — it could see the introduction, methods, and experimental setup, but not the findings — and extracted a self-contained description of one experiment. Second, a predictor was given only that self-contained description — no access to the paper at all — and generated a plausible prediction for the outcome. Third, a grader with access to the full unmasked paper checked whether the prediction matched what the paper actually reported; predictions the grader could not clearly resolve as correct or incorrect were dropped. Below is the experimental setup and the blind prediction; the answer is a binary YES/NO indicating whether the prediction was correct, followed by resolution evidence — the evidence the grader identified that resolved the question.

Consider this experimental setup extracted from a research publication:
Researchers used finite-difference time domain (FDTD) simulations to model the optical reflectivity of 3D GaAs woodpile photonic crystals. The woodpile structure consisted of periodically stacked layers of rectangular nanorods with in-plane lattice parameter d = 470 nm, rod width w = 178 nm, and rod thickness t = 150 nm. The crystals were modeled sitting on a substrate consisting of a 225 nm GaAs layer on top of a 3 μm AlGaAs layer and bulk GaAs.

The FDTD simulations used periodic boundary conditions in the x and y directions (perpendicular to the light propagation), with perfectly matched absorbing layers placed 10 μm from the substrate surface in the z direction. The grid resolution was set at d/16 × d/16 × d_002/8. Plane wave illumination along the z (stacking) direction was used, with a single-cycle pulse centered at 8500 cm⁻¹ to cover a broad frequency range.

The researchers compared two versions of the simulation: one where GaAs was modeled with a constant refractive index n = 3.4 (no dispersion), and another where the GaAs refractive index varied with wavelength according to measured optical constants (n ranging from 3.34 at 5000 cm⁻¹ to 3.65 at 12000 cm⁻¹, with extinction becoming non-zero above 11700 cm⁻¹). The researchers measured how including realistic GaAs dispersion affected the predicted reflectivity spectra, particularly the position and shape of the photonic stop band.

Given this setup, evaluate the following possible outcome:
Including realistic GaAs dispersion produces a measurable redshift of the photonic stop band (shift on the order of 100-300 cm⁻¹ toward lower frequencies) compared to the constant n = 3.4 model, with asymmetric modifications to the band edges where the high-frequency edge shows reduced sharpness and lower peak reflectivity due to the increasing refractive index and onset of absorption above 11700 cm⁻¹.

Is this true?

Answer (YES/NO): NO